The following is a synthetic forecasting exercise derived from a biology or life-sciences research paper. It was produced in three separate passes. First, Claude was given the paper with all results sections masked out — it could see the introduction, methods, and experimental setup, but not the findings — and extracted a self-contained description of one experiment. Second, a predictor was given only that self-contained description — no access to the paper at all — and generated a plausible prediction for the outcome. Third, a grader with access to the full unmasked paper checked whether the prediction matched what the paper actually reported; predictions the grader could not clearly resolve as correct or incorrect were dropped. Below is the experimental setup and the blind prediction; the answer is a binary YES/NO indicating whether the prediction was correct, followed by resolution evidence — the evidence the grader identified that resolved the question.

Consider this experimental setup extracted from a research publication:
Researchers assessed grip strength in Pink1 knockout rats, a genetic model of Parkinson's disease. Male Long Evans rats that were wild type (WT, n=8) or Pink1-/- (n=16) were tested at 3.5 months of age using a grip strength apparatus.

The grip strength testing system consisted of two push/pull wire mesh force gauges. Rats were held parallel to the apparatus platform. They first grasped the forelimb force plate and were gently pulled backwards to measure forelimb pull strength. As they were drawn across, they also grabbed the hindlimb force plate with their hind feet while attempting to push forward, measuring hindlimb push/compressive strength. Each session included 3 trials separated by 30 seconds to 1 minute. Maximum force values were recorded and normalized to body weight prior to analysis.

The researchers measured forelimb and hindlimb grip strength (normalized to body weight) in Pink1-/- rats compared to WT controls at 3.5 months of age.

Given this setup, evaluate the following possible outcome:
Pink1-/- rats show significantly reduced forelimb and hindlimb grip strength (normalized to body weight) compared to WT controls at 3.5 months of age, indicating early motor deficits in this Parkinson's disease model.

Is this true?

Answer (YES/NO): NO